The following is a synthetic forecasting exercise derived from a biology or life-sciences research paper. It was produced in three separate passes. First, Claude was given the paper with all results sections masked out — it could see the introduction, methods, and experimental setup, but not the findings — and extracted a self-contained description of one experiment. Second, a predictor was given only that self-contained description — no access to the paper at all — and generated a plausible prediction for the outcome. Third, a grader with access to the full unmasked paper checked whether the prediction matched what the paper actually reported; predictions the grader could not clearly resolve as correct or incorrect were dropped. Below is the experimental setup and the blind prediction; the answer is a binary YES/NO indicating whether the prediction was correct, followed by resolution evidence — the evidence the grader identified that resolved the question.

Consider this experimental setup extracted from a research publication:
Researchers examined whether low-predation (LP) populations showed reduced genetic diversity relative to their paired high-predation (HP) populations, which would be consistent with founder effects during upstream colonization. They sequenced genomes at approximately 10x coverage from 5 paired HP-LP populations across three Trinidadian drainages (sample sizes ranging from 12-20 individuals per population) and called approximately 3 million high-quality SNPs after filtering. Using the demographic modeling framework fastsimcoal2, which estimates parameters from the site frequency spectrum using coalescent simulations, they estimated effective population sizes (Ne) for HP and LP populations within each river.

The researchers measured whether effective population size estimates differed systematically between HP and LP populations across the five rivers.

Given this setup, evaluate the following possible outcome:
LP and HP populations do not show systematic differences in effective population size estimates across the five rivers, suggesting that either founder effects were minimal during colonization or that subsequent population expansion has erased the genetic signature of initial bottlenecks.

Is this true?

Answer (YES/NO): NO